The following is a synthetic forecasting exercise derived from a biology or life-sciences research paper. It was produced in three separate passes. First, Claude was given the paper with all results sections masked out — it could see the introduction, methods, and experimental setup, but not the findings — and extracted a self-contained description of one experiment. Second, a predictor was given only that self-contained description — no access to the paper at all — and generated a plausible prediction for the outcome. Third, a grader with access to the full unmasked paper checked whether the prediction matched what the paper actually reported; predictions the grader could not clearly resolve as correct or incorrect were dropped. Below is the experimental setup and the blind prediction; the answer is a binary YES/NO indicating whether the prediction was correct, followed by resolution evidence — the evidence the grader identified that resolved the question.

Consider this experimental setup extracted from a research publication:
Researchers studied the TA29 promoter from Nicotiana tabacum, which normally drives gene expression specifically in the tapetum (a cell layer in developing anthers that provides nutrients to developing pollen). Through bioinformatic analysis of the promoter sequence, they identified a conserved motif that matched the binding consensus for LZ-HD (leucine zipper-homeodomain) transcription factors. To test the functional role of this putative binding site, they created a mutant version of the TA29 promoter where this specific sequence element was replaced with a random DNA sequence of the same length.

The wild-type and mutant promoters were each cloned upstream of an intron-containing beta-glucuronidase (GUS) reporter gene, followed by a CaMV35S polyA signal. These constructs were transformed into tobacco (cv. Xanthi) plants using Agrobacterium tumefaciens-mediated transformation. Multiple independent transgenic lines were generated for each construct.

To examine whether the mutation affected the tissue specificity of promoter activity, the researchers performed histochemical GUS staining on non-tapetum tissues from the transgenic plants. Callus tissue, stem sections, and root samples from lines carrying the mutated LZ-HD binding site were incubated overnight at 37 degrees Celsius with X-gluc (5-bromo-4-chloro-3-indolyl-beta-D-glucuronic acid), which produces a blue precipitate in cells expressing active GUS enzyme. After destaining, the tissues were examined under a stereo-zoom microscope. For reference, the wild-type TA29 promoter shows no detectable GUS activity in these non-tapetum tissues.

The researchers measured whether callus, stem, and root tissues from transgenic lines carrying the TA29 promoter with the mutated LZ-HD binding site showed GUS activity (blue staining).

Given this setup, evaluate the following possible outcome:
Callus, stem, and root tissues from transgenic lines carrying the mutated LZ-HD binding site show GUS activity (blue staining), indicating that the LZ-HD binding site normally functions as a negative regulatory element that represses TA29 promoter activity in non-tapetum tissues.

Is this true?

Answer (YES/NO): YES